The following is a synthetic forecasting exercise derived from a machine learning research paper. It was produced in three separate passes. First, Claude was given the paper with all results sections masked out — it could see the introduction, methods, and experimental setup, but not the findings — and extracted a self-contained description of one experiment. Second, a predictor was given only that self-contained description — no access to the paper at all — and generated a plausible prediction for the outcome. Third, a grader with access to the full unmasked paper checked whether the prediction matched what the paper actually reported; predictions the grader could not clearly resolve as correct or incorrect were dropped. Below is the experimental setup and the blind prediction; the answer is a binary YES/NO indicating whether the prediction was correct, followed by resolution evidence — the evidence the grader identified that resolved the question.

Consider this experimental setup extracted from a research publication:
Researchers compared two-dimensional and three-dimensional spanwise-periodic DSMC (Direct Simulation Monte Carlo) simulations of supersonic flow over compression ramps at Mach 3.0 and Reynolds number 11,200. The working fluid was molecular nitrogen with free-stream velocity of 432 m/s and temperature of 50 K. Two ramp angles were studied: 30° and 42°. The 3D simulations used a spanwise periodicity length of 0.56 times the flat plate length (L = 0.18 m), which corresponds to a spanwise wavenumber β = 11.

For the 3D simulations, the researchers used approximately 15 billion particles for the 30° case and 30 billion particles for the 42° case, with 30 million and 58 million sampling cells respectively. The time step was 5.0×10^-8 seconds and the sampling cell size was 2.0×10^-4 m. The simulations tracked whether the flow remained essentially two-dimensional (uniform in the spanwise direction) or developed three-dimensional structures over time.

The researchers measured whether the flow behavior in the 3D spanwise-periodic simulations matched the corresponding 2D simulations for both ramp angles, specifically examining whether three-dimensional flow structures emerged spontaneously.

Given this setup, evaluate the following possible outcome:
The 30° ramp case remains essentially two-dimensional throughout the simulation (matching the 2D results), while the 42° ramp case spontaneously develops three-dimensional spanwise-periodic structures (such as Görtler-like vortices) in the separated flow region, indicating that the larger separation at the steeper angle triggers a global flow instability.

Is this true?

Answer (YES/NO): NO